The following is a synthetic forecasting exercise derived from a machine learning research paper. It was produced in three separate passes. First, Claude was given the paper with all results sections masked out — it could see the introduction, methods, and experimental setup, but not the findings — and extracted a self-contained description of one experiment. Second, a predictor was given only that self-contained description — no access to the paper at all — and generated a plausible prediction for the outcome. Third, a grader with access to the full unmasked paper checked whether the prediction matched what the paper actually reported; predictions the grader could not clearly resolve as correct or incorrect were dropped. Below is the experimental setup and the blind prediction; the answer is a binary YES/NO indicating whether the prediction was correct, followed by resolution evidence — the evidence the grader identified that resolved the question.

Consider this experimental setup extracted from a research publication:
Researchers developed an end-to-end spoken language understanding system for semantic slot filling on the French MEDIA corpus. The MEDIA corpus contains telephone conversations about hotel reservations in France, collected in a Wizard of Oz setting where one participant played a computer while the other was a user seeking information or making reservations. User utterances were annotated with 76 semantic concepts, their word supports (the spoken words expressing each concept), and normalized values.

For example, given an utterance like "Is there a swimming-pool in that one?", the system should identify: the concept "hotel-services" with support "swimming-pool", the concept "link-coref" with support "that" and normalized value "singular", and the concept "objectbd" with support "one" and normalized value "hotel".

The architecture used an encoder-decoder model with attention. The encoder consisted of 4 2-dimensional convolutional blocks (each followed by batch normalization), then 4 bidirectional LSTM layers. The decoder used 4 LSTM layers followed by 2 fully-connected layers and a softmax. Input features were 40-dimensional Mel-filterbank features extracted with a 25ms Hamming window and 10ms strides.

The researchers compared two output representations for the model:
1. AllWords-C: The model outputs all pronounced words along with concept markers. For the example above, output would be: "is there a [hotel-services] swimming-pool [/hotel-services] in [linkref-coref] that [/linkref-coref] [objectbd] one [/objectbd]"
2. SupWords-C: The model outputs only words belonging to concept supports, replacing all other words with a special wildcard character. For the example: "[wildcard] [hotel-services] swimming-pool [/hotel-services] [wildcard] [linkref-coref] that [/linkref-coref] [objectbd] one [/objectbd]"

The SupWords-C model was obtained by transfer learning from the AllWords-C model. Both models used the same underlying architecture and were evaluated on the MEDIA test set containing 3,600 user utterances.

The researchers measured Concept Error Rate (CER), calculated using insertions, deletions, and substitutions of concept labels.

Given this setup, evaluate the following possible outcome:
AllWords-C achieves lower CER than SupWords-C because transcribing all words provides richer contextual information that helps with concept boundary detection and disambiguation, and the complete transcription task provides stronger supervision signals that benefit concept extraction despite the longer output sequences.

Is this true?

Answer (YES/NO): NO